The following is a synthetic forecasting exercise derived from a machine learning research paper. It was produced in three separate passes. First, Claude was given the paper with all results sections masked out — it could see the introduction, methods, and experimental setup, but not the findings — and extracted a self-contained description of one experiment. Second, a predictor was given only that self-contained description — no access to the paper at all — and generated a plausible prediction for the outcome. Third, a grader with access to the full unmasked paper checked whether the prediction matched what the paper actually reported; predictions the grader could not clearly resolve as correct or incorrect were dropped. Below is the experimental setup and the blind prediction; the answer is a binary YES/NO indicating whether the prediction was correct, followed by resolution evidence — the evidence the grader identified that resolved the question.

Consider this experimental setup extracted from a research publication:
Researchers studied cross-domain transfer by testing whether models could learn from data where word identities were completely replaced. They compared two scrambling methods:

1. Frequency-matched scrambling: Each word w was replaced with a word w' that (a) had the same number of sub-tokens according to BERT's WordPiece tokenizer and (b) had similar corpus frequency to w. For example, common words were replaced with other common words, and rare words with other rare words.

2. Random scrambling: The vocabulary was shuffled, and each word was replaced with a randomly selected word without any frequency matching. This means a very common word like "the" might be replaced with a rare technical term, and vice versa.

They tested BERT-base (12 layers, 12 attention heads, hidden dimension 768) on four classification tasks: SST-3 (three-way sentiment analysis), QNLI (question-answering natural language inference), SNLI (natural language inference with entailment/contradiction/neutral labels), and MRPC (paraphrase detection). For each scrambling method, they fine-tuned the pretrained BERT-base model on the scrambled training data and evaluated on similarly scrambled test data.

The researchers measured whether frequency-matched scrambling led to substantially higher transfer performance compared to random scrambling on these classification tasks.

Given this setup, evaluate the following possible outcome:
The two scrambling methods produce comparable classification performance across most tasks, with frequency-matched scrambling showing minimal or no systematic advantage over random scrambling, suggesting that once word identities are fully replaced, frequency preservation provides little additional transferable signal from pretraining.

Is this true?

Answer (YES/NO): YES